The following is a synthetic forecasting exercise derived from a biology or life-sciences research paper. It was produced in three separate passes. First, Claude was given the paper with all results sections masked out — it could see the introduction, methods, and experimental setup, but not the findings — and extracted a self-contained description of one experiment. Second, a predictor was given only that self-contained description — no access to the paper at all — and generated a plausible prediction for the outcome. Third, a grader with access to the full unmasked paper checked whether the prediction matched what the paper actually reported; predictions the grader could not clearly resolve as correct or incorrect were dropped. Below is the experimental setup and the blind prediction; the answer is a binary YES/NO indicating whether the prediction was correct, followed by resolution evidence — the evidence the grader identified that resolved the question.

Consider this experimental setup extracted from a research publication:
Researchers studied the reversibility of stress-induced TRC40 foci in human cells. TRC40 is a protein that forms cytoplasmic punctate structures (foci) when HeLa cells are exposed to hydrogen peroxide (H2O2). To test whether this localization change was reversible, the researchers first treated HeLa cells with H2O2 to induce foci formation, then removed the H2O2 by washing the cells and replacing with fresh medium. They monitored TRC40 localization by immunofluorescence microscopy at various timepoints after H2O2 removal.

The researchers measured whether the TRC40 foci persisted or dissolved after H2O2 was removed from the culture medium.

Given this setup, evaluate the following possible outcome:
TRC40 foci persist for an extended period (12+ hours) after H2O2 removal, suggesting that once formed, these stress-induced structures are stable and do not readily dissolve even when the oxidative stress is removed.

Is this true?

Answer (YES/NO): NO